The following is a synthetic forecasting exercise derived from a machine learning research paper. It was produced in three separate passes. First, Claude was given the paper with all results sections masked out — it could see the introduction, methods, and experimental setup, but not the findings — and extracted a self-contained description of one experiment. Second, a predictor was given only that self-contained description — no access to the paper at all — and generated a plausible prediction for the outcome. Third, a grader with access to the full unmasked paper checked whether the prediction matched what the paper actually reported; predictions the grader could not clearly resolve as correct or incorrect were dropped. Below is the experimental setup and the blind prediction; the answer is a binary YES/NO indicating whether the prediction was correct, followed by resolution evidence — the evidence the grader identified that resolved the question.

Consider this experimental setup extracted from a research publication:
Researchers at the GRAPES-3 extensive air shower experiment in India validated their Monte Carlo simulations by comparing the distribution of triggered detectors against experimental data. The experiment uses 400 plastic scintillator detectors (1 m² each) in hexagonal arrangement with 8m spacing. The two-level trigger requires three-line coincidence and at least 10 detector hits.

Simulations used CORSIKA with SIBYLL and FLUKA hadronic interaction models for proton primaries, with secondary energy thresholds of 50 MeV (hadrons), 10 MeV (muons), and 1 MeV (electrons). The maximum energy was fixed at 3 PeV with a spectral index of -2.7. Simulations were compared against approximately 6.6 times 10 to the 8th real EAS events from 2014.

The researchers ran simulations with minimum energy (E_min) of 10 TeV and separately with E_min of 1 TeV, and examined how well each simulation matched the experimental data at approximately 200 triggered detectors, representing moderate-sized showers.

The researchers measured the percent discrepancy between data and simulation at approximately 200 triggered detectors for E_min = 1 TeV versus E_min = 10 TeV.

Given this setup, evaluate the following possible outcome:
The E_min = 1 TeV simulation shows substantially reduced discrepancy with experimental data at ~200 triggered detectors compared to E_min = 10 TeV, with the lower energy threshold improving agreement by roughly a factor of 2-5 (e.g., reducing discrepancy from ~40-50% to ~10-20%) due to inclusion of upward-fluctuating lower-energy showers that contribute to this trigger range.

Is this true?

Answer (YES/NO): NO